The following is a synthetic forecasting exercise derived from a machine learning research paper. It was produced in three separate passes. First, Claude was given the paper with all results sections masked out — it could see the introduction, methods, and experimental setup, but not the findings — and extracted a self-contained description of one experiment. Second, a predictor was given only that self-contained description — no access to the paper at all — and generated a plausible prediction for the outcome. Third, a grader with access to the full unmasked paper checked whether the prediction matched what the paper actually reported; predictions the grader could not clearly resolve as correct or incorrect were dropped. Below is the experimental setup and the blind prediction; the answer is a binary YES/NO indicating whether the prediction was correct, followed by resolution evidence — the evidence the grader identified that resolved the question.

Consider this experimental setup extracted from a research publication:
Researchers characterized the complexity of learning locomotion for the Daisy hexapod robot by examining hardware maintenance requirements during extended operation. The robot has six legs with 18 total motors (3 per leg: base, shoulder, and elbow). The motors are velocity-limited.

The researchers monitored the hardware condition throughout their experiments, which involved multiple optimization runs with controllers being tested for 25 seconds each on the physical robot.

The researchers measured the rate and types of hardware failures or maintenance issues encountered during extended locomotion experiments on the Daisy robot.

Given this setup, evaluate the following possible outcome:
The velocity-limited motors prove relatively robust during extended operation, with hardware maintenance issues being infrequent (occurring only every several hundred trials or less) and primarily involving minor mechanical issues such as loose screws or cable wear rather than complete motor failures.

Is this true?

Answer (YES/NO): NO